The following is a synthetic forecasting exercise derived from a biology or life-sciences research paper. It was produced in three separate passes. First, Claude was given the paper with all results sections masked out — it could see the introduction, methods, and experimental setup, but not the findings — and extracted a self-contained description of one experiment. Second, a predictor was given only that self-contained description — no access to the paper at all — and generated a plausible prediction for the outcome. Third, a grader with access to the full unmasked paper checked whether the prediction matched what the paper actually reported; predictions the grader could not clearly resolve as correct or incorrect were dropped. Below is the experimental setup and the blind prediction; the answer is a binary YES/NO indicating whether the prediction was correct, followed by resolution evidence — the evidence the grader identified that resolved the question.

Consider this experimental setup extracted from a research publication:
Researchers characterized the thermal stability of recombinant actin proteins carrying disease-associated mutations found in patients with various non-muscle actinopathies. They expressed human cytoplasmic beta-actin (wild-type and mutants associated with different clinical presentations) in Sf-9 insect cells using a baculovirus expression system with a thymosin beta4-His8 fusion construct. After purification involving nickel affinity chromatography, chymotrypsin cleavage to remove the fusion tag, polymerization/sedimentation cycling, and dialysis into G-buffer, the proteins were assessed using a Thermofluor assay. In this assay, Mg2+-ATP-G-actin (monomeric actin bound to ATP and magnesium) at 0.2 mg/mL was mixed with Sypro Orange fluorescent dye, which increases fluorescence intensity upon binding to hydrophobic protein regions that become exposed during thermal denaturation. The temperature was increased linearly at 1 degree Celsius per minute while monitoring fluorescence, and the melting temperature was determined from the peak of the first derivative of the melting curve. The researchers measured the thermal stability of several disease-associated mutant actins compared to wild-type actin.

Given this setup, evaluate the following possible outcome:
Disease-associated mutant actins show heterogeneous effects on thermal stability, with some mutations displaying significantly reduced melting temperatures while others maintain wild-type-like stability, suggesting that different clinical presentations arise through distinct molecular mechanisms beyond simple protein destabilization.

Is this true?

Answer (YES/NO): YES